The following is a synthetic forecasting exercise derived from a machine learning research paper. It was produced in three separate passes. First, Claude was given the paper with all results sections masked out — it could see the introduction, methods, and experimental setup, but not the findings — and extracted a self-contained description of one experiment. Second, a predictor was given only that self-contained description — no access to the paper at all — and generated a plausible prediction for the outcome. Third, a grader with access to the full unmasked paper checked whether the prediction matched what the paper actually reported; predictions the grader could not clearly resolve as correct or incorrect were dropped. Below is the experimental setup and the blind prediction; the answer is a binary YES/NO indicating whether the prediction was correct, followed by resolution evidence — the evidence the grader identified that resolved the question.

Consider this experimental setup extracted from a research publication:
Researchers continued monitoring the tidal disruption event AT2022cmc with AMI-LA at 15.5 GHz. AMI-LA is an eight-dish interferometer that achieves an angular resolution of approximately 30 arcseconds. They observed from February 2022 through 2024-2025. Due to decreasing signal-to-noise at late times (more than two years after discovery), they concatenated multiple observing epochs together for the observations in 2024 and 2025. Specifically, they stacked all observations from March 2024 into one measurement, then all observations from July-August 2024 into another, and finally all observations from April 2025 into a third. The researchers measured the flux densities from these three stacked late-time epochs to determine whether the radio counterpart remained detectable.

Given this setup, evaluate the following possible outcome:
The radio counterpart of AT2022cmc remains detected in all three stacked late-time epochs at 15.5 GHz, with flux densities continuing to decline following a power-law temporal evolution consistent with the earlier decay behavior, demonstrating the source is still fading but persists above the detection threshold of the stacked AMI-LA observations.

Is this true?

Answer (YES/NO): NO